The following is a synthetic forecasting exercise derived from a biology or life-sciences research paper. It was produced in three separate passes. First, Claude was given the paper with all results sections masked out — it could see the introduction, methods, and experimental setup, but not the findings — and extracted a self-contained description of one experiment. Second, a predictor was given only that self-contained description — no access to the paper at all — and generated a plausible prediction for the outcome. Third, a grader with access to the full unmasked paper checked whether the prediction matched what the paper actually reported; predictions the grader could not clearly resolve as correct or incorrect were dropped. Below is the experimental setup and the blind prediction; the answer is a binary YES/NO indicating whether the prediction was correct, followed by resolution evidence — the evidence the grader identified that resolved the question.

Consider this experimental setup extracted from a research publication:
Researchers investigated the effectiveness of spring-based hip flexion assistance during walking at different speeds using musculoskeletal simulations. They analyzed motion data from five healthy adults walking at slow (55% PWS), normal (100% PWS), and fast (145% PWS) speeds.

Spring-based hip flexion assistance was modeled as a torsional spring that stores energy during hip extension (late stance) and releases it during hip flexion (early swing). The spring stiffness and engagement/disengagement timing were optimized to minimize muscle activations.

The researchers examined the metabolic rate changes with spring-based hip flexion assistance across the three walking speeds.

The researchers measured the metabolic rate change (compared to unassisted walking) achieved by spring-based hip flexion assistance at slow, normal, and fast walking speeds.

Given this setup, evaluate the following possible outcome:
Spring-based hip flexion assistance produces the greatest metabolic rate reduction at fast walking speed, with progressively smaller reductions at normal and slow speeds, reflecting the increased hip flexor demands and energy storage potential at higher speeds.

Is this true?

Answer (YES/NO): NO